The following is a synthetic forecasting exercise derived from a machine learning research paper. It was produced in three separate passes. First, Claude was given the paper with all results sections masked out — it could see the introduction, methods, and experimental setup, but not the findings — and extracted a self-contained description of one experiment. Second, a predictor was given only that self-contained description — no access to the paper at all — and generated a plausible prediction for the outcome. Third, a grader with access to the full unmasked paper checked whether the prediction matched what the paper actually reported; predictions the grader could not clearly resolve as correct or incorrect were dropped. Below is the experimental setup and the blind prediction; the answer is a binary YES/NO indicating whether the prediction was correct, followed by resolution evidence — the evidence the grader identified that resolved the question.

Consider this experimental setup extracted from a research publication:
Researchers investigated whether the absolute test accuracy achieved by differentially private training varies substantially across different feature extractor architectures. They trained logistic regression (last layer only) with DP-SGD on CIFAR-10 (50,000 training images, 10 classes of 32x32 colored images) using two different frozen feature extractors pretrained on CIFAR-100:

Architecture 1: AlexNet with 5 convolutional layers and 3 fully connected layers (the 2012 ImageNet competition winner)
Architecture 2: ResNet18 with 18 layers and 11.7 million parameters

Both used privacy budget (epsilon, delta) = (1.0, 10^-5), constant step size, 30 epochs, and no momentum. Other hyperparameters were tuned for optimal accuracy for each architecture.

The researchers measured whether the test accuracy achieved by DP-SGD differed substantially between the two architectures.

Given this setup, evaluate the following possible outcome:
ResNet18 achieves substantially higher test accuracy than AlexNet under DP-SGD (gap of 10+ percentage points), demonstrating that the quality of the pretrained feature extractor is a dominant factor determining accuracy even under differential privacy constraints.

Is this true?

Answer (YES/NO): YES